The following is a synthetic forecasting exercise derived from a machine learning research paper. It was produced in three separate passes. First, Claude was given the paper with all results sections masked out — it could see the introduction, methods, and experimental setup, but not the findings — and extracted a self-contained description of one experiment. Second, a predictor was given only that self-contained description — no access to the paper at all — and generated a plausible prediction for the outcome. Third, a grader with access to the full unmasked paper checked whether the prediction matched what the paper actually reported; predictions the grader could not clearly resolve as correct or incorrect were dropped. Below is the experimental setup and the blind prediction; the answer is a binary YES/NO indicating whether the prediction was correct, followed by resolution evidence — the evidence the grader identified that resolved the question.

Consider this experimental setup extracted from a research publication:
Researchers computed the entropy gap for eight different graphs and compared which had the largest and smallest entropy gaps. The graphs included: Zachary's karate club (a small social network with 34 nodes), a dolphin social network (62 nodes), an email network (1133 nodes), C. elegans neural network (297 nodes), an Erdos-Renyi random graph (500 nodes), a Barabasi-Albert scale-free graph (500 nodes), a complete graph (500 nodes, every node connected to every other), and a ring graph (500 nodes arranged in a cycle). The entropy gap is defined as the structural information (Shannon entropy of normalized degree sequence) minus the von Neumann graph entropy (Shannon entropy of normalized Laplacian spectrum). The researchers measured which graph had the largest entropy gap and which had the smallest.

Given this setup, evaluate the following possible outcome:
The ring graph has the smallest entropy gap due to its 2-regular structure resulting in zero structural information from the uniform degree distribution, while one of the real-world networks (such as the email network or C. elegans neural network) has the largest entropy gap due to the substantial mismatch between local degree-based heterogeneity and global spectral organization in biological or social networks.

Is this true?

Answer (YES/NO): NO